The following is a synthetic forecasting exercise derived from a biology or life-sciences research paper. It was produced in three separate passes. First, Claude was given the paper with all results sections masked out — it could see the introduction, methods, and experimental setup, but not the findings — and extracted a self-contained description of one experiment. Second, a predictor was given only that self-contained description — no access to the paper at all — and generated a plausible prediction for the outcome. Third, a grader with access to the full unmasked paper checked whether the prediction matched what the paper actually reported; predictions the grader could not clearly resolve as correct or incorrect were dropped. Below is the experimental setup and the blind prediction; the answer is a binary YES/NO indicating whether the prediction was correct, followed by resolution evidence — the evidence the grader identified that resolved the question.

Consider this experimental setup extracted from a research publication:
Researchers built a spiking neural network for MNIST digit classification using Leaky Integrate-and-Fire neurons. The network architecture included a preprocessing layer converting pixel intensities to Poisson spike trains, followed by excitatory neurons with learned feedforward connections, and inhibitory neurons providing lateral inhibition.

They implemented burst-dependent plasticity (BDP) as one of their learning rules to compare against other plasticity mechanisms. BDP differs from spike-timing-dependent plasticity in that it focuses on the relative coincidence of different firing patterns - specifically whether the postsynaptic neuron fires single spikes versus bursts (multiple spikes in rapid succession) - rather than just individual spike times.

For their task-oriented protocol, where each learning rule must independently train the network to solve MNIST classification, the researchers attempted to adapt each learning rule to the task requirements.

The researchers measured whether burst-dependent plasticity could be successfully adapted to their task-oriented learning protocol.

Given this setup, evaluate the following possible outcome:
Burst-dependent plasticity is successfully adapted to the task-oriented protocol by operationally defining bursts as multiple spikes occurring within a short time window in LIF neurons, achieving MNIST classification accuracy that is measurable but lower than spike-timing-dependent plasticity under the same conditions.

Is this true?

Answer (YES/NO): NO